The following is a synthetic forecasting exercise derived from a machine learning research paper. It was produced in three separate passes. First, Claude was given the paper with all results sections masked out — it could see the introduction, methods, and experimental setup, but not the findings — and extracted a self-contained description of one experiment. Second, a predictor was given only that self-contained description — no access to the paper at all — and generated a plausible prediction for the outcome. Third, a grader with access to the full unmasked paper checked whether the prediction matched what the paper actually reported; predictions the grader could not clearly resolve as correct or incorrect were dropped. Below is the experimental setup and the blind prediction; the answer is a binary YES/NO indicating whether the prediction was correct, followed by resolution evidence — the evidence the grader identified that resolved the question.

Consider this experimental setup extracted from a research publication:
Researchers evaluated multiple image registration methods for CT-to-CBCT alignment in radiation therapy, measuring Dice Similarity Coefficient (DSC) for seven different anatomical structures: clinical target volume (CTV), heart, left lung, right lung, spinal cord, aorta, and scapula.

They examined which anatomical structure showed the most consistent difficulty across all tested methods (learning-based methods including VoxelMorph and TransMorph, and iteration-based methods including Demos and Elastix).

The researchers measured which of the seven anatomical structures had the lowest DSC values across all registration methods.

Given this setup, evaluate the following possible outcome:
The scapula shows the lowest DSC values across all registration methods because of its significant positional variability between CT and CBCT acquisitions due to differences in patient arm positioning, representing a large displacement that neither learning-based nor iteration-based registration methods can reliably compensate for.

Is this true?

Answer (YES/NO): NO